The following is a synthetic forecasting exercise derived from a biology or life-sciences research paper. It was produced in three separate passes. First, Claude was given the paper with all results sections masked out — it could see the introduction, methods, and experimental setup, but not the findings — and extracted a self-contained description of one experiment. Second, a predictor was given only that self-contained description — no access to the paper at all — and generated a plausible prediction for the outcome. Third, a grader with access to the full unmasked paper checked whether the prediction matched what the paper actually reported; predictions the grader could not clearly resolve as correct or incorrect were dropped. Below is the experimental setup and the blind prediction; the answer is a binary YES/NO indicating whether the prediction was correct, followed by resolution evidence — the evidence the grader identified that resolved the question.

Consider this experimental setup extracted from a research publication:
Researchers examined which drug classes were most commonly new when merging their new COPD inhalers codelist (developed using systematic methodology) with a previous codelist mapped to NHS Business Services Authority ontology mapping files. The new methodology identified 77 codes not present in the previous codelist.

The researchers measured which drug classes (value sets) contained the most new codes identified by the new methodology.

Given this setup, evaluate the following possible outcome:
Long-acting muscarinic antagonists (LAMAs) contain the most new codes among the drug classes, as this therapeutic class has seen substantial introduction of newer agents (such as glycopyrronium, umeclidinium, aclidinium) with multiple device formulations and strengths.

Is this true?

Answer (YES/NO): NO